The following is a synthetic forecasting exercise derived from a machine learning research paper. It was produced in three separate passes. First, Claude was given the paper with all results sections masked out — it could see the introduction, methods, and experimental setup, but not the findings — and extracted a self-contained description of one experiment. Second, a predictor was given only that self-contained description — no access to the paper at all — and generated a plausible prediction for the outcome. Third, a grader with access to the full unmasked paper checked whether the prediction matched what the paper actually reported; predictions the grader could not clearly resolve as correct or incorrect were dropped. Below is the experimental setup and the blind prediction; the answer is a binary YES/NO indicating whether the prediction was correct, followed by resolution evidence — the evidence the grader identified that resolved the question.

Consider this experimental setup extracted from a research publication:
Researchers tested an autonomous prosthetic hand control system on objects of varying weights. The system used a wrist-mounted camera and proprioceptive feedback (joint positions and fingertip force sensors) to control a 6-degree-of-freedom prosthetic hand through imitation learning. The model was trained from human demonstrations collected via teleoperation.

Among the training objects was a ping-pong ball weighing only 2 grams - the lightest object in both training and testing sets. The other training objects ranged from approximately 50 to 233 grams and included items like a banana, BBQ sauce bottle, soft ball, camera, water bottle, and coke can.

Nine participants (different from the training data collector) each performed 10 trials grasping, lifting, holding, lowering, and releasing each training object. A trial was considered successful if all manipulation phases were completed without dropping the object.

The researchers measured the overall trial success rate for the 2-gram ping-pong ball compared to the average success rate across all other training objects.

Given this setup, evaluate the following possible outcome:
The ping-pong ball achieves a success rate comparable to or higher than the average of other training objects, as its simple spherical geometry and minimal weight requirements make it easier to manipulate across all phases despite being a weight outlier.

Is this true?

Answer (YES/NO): NO